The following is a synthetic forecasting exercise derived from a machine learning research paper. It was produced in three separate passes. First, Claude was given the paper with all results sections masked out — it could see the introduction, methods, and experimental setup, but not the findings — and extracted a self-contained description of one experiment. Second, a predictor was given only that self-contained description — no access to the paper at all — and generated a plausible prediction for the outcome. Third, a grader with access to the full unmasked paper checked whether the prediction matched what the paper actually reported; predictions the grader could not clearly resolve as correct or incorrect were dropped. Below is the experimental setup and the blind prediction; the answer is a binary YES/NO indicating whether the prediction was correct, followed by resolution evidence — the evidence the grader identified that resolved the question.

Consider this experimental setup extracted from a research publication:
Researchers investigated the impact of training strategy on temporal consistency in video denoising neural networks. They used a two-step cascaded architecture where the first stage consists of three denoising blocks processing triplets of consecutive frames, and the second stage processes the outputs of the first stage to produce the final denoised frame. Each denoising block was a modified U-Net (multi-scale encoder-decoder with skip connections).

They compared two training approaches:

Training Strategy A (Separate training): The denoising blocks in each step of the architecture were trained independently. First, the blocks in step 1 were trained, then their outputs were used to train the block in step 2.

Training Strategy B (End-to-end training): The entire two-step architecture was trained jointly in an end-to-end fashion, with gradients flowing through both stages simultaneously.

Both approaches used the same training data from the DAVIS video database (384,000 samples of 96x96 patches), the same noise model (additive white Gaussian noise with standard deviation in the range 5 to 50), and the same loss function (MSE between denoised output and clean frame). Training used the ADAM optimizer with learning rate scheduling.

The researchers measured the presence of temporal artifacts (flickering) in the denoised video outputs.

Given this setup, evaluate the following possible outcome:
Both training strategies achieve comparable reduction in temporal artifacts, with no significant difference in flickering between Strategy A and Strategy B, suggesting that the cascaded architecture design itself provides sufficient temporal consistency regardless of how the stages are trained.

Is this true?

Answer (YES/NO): NO